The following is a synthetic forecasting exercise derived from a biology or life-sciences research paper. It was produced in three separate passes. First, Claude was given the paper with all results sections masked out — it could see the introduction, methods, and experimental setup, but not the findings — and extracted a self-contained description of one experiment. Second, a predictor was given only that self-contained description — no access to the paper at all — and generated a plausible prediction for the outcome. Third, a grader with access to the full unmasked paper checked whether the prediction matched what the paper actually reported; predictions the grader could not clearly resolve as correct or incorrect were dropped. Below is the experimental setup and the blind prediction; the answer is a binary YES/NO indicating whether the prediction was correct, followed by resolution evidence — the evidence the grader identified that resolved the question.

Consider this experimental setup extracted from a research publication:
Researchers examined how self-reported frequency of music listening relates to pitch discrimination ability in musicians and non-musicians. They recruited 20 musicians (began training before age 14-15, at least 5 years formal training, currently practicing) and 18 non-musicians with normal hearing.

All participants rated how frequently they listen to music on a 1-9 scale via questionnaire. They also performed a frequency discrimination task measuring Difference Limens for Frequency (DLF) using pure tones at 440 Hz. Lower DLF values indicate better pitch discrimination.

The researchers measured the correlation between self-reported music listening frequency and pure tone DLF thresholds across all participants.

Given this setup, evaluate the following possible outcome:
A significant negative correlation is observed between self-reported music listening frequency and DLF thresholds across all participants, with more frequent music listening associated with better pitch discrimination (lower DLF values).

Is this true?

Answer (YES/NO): NO